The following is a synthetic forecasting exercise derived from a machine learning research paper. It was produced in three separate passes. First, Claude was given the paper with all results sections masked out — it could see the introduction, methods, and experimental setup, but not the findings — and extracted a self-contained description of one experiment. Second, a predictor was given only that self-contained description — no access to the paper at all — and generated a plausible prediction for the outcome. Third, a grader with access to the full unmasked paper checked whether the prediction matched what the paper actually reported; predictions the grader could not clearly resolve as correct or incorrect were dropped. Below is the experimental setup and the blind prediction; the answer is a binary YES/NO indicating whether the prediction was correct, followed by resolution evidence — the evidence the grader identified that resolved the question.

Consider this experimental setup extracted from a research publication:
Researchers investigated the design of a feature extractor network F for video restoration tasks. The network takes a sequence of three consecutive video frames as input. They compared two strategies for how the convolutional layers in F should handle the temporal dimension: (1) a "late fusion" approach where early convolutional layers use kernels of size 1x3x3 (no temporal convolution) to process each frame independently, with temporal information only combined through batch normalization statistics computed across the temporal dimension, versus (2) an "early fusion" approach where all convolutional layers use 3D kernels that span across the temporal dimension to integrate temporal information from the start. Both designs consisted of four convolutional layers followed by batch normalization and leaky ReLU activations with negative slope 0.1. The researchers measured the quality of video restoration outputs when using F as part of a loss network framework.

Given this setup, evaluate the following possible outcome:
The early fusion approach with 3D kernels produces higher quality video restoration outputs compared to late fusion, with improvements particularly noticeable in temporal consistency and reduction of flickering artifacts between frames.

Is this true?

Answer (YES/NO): NO